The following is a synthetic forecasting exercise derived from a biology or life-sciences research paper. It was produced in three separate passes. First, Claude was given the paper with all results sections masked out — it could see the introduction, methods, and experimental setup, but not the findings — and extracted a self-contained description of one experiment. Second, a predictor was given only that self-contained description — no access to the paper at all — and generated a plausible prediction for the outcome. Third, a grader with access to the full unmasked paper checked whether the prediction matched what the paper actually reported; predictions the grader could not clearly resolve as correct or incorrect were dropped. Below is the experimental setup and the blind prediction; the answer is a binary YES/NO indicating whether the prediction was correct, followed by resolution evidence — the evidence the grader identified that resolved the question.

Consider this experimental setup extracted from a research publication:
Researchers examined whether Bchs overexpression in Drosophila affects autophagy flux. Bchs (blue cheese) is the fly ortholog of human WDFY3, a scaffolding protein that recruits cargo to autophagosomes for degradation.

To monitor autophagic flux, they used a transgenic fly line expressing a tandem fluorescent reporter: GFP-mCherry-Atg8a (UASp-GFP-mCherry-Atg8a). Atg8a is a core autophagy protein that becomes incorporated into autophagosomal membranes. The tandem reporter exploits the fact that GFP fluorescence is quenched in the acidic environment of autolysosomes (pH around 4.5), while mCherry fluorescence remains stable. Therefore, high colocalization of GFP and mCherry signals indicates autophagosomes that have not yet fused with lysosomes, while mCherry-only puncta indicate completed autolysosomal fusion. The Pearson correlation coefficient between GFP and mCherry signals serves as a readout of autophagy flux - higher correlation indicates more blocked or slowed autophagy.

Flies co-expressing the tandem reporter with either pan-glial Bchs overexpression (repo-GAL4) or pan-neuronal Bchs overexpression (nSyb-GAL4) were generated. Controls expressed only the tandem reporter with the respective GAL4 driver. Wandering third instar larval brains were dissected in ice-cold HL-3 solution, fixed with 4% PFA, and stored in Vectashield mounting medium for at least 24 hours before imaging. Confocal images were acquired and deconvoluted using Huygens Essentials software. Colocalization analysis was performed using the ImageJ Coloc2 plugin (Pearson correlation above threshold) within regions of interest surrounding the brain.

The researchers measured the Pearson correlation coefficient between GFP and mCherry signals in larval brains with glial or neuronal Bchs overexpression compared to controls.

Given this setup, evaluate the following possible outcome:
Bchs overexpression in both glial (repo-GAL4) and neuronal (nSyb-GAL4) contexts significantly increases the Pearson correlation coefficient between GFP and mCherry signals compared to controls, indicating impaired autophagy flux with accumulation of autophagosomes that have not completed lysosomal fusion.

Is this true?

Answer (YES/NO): NO